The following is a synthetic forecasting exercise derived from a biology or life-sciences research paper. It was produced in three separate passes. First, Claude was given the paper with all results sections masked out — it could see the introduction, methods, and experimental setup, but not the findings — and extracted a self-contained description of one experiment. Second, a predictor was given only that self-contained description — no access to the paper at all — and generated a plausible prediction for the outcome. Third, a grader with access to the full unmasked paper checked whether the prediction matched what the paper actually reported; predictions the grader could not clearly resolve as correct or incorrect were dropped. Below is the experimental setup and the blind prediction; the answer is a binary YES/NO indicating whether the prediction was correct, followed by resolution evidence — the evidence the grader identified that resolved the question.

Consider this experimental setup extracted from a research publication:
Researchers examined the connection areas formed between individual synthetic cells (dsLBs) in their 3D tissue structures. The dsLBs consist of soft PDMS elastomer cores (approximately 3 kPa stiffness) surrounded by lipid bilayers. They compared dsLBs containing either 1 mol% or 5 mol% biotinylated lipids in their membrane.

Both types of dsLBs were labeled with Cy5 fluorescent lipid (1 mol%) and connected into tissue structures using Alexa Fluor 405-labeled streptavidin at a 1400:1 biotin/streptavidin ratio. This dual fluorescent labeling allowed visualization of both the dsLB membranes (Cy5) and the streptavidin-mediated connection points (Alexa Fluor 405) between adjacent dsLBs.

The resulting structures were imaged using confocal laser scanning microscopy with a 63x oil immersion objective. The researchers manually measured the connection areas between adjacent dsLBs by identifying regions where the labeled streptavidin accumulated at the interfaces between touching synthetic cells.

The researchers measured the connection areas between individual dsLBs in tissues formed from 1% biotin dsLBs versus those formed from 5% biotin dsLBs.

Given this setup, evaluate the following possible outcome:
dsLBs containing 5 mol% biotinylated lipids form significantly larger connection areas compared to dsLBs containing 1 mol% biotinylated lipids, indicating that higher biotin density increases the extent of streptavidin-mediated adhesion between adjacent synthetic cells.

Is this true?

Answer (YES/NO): YES